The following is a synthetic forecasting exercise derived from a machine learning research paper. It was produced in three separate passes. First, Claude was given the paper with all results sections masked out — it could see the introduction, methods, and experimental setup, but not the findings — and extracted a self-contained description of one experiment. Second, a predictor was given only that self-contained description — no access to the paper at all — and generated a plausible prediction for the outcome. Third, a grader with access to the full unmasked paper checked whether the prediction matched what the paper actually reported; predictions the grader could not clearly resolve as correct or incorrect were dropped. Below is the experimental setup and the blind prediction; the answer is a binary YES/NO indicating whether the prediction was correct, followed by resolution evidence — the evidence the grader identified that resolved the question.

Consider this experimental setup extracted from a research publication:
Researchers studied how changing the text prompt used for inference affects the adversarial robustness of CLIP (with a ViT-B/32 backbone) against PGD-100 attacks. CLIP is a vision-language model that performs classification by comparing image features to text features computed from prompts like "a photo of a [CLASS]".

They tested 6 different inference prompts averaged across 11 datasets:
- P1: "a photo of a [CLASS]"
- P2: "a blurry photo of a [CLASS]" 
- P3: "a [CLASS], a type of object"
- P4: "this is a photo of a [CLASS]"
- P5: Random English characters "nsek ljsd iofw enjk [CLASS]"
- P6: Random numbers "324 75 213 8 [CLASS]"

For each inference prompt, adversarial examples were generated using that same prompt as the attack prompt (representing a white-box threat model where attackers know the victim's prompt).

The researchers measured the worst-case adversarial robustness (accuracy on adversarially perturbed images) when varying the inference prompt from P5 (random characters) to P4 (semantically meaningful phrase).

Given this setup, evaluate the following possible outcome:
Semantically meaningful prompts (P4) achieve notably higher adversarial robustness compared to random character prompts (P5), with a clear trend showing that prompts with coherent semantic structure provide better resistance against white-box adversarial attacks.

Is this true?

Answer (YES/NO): NO